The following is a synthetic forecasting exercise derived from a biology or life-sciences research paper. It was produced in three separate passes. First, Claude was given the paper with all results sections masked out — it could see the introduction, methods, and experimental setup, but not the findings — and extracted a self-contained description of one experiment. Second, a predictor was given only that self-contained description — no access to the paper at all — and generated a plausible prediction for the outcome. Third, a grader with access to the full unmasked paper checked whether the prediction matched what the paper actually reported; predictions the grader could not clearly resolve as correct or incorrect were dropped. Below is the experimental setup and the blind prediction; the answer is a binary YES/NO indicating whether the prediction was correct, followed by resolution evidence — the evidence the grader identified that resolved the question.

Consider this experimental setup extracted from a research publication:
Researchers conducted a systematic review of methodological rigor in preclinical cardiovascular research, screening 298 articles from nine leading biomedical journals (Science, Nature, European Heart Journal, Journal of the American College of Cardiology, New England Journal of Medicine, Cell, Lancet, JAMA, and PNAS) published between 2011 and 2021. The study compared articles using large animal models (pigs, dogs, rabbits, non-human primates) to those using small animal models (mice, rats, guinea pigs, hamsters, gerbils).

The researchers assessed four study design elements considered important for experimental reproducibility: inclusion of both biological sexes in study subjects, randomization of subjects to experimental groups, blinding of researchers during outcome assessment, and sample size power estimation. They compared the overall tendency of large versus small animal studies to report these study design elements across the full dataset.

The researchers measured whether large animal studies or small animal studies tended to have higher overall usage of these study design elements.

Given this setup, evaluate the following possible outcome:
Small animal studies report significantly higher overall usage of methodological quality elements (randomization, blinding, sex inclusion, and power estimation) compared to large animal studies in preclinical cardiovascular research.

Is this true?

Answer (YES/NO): NO